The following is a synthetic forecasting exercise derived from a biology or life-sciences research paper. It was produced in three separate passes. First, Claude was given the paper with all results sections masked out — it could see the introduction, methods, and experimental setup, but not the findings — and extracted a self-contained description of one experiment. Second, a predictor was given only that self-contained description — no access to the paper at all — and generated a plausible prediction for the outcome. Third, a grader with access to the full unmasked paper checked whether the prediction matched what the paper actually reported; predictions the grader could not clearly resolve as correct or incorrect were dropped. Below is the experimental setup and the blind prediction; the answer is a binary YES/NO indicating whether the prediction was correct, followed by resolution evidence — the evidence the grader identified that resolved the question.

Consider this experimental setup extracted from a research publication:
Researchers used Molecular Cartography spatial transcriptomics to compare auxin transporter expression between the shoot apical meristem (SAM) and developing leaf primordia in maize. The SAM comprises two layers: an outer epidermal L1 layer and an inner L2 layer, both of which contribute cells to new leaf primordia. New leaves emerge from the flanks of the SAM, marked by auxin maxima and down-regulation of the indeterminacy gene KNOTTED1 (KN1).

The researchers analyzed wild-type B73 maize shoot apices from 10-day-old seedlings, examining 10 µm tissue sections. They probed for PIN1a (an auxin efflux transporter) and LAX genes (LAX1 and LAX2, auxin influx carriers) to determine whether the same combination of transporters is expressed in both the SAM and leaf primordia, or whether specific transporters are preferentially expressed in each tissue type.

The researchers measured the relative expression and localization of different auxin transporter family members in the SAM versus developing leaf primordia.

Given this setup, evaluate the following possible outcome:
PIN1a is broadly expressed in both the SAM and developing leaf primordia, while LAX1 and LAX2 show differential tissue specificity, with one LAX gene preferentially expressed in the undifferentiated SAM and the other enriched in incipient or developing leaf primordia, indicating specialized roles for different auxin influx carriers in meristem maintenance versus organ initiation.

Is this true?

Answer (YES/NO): NO